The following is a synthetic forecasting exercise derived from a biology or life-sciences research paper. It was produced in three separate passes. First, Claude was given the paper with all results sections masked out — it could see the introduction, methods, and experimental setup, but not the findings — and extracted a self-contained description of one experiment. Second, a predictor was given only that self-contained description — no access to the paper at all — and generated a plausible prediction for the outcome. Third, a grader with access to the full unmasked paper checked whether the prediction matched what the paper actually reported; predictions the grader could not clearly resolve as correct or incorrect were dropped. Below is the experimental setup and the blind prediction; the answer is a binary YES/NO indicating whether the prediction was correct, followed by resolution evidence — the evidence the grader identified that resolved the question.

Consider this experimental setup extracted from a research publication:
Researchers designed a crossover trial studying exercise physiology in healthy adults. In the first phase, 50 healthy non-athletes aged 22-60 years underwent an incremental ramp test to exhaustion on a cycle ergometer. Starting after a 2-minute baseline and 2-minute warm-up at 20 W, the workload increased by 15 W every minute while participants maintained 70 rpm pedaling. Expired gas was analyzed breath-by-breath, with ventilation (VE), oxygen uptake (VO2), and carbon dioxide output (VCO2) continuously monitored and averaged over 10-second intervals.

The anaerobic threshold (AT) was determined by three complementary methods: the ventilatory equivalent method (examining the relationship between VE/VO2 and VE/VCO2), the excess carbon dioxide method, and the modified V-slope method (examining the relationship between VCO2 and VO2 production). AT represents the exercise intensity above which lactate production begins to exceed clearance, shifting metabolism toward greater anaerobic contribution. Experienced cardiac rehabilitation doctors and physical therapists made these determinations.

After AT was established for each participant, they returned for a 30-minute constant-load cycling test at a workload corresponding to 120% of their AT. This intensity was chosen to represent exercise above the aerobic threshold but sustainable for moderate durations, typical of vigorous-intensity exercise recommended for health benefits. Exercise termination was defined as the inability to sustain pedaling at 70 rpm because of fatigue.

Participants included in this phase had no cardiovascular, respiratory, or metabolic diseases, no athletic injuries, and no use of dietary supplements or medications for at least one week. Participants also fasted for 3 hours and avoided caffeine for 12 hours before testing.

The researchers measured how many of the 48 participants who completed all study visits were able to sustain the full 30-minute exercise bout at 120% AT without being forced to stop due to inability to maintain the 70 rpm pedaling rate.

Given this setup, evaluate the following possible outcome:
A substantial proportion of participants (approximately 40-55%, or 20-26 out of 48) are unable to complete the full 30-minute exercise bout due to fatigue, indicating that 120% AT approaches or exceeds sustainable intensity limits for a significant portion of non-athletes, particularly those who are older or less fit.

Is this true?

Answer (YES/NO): YES